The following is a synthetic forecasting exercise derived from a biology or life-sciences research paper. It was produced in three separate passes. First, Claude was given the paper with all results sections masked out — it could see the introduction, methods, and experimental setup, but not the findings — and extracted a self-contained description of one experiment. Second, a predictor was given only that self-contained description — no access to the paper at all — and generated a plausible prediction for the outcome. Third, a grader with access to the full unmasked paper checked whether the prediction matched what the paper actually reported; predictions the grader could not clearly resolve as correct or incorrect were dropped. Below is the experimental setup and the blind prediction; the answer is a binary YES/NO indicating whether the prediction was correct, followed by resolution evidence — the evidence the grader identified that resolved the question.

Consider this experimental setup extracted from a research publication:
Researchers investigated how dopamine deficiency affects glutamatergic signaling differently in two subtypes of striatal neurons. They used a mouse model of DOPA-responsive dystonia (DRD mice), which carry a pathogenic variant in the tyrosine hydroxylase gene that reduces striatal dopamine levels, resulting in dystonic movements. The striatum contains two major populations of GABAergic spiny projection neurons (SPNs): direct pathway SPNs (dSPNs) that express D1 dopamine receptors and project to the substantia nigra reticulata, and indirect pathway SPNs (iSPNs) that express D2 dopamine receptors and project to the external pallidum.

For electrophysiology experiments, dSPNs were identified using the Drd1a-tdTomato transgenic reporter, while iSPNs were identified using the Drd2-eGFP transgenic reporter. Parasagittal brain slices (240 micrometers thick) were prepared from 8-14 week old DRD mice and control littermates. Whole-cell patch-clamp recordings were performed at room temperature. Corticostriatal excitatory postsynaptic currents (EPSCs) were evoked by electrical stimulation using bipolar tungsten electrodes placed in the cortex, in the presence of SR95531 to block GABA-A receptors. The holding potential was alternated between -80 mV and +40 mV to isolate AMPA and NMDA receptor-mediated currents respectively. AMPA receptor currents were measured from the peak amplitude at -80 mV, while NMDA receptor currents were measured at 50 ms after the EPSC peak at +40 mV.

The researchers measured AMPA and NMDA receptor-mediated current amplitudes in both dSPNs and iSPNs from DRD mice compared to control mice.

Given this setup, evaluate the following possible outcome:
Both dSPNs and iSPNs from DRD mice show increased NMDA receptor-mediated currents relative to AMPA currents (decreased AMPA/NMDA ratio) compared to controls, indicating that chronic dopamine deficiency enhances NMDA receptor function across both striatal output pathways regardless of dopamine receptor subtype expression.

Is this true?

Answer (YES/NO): NO